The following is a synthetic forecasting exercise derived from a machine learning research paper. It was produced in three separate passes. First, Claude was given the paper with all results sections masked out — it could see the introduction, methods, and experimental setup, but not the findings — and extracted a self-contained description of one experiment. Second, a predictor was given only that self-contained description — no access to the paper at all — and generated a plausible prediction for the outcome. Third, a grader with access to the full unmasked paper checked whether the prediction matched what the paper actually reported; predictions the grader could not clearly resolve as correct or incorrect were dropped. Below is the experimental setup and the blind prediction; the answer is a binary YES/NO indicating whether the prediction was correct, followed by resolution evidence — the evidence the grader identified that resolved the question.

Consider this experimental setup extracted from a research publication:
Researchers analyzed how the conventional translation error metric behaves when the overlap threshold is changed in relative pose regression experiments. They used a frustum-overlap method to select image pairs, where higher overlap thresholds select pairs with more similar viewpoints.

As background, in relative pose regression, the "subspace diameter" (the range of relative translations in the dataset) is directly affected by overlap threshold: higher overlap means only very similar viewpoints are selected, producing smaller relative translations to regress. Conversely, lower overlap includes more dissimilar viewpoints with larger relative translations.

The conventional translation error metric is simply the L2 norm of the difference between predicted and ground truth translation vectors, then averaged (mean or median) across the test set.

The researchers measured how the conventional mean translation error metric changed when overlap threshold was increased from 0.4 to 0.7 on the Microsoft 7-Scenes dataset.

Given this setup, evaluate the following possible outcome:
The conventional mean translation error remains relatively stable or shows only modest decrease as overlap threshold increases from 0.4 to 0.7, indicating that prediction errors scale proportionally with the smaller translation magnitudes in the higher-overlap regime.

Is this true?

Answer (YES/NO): NO